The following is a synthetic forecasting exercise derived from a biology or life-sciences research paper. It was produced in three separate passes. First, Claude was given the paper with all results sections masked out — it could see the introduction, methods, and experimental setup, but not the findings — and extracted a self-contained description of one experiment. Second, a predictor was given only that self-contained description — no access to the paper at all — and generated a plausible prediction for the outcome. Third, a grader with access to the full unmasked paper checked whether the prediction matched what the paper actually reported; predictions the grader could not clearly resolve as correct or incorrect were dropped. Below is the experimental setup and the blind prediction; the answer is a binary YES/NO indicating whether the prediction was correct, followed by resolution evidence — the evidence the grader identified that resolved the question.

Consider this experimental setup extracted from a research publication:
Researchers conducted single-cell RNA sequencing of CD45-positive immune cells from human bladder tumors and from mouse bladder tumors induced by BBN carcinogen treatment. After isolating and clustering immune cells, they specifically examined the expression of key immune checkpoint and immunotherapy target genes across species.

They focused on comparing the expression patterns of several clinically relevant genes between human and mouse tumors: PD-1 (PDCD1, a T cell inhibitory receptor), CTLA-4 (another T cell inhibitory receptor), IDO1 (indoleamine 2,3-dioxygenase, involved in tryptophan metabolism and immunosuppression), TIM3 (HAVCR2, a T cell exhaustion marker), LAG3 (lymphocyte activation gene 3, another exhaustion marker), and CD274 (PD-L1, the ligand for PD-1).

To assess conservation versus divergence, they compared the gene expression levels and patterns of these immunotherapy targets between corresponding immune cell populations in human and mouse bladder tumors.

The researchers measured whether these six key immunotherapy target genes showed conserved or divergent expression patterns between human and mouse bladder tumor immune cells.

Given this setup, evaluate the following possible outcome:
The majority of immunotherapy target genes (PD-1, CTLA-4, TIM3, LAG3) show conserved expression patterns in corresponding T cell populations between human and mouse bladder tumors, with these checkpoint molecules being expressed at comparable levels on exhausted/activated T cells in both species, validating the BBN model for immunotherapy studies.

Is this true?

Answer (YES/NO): NO